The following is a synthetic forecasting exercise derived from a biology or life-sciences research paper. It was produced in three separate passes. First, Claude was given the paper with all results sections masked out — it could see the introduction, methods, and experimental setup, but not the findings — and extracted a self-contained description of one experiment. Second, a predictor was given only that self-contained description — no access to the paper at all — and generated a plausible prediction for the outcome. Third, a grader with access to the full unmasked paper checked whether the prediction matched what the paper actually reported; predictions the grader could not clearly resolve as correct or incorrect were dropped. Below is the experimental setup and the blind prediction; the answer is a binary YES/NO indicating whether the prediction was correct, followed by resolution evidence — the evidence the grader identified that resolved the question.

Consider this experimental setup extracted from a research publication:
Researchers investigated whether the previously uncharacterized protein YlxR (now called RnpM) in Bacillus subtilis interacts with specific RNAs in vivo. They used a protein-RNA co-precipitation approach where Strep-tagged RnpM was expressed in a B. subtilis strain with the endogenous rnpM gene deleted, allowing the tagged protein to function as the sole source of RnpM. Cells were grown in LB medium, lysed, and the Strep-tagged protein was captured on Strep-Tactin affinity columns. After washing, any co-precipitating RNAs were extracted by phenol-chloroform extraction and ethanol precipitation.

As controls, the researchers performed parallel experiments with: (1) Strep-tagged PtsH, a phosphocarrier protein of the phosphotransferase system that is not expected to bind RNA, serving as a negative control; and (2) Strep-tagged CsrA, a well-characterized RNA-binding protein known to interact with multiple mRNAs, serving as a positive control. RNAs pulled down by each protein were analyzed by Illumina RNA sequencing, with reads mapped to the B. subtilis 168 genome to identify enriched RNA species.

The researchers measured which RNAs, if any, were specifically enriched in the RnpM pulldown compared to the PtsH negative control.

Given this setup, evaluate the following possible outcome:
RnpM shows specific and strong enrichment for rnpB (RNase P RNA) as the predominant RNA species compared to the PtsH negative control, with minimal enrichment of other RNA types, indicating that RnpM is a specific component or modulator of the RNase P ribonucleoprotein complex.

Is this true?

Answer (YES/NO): YES